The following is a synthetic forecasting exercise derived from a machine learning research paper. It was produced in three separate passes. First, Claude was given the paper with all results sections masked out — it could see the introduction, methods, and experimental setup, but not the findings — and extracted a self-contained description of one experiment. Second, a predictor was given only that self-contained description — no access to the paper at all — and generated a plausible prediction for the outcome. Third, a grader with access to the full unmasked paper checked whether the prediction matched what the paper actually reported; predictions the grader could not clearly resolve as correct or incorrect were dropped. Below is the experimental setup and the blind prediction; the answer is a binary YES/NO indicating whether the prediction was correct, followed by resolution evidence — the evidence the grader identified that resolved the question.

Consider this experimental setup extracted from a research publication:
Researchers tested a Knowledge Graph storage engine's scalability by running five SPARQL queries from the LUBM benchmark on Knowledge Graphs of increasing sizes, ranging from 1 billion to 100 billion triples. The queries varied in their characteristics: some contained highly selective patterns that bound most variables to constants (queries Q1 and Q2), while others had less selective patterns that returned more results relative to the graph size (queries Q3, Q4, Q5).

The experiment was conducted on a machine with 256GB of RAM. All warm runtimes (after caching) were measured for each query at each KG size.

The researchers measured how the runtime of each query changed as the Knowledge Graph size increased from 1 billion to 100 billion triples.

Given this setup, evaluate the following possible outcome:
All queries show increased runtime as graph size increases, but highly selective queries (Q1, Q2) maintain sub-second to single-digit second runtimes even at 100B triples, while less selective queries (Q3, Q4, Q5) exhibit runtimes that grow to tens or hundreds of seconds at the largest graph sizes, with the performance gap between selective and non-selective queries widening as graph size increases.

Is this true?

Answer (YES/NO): NO